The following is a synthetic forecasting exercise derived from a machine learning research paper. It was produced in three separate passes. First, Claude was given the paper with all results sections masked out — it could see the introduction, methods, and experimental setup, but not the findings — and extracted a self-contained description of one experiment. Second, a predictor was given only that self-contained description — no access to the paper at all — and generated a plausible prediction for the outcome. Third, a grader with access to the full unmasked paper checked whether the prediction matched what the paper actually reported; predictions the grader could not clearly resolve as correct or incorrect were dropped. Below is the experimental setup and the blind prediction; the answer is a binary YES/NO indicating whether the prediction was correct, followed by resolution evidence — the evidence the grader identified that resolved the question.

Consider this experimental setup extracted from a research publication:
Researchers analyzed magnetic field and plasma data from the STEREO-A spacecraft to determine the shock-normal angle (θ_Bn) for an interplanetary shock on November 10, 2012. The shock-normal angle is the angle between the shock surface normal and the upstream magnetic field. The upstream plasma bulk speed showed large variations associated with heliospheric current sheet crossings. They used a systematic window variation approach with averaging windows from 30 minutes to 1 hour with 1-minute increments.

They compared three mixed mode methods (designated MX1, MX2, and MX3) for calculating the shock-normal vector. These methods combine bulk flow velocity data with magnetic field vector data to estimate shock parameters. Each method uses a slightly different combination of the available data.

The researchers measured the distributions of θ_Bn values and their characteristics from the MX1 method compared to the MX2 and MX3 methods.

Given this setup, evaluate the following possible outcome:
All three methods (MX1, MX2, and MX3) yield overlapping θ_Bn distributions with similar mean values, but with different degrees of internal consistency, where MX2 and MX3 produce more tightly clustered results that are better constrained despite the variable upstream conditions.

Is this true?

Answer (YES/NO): NO